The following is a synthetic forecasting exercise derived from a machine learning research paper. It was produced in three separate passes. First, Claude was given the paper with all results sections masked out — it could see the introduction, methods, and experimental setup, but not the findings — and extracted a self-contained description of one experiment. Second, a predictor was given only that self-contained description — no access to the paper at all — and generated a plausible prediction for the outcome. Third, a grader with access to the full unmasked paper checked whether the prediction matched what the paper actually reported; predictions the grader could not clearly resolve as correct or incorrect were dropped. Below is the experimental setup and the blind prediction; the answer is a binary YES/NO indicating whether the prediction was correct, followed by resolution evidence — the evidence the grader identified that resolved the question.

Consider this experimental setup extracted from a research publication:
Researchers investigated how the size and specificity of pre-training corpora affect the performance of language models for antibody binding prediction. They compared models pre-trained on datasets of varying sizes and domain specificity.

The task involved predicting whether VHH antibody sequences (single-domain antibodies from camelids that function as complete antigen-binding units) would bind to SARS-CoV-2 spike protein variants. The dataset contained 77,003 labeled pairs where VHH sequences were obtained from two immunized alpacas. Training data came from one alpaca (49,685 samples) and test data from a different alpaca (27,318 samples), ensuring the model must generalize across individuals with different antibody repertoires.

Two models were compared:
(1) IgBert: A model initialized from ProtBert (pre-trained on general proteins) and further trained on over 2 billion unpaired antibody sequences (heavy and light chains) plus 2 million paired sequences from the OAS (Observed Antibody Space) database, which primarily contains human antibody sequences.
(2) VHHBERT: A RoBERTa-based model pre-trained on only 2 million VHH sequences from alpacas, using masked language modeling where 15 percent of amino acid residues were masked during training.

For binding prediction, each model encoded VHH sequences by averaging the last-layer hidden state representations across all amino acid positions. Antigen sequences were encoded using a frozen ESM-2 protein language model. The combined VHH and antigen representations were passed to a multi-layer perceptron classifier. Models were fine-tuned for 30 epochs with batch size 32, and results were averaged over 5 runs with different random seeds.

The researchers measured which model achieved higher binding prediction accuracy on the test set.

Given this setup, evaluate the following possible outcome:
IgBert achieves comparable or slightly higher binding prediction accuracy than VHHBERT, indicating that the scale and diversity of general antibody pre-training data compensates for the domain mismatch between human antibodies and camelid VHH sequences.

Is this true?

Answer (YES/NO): YES